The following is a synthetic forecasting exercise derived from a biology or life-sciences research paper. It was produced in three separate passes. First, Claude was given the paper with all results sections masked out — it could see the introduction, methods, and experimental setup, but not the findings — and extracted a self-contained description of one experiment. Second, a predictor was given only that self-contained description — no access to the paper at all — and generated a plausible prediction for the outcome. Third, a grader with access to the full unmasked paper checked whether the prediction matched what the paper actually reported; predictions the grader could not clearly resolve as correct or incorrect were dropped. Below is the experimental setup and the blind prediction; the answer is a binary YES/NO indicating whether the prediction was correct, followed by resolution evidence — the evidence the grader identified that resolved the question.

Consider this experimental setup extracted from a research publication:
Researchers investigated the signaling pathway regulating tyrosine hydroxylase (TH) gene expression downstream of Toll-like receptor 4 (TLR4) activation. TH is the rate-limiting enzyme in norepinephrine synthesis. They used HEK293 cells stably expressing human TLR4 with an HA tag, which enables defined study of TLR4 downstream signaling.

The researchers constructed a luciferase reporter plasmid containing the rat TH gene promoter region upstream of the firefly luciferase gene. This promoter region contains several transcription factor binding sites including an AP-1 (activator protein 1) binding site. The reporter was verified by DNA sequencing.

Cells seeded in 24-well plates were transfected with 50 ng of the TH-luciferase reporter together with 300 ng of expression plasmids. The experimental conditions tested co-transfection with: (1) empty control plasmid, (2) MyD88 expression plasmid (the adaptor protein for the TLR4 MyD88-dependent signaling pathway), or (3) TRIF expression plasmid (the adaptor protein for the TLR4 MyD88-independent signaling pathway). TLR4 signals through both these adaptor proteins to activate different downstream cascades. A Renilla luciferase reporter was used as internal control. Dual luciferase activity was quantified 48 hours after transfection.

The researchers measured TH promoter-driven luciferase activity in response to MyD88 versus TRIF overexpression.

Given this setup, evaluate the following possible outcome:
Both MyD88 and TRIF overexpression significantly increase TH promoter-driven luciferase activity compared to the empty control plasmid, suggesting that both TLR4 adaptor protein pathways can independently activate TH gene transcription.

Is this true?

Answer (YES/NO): YES